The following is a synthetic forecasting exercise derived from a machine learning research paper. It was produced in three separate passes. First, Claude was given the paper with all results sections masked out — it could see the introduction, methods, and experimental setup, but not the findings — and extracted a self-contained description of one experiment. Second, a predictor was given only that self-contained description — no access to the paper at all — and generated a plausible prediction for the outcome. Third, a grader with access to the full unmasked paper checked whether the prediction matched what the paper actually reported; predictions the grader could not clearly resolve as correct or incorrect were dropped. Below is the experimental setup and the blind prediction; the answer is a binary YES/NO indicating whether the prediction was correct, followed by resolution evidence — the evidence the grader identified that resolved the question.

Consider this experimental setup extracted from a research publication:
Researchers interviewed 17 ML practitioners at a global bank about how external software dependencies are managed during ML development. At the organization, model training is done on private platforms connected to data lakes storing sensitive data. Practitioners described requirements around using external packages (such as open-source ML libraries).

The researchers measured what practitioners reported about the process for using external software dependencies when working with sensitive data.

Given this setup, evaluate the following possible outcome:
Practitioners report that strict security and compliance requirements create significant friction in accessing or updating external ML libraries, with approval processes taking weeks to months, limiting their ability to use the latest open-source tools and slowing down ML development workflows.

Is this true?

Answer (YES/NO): NO